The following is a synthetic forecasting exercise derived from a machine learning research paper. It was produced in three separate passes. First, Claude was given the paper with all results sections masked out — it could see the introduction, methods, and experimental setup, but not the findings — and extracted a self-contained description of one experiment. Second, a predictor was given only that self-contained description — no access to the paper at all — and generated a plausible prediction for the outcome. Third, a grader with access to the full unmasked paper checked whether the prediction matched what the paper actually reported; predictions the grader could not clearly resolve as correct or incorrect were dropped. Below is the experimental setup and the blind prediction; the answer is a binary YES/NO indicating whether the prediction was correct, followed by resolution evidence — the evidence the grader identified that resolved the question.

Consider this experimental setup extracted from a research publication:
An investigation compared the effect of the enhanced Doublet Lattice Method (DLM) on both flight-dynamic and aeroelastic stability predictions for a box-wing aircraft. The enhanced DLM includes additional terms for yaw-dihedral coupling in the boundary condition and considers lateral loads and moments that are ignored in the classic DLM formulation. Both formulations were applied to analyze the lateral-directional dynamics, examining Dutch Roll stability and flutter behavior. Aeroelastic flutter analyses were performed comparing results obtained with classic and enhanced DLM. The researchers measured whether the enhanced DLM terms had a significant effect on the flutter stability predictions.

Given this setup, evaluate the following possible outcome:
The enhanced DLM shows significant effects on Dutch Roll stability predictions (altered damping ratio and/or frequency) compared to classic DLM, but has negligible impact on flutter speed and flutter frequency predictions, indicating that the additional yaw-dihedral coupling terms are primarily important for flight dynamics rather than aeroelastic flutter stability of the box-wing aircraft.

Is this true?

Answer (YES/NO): YES